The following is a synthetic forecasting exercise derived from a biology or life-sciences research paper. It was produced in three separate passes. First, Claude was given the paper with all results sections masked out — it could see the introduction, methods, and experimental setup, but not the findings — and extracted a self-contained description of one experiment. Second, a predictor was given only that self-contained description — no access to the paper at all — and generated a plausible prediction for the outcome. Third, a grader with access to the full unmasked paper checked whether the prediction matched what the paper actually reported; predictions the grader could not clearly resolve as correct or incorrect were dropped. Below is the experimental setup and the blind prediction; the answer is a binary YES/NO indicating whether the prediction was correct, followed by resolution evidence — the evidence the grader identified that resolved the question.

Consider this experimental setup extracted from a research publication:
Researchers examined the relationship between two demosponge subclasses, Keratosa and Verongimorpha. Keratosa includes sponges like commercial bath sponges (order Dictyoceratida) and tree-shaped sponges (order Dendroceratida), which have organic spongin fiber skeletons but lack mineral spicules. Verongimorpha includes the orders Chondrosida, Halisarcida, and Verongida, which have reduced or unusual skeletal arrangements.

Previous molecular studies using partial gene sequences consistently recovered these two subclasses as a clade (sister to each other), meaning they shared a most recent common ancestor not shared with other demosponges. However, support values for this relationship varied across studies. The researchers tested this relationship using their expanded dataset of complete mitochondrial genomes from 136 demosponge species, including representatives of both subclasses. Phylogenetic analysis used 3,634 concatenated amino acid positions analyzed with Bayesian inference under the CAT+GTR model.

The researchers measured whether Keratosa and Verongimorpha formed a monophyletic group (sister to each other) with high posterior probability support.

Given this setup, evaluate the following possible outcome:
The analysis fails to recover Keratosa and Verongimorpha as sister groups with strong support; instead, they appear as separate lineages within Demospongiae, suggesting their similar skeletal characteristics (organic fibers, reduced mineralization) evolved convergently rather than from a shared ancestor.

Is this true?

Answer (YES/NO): NO